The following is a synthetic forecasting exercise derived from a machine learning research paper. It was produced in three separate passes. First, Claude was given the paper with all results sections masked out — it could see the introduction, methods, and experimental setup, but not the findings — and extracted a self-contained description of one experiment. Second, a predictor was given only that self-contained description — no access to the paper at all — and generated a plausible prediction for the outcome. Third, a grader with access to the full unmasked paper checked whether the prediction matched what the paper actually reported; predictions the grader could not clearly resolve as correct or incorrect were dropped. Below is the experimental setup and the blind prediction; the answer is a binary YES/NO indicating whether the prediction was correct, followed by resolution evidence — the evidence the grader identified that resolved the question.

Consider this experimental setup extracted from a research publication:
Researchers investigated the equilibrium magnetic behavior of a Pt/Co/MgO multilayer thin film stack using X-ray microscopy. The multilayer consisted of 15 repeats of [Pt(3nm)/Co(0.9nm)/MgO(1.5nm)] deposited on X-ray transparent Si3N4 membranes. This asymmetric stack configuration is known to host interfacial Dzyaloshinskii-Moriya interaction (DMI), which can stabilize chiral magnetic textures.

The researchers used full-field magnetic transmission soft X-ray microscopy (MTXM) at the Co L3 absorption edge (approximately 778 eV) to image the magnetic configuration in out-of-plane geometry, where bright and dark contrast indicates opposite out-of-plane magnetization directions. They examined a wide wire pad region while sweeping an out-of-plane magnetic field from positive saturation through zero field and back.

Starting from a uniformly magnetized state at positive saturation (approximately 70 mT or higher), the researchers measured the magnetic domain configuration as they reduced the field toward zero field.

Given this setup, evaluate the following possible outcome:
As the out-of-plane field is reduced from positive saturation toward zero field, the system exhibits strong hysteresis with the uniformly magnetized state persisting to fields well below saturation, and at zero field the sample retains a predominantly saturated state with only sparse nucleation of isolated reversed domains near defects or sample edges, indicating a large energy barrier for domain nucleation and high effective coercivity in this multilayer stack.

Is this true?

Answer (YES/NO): NO